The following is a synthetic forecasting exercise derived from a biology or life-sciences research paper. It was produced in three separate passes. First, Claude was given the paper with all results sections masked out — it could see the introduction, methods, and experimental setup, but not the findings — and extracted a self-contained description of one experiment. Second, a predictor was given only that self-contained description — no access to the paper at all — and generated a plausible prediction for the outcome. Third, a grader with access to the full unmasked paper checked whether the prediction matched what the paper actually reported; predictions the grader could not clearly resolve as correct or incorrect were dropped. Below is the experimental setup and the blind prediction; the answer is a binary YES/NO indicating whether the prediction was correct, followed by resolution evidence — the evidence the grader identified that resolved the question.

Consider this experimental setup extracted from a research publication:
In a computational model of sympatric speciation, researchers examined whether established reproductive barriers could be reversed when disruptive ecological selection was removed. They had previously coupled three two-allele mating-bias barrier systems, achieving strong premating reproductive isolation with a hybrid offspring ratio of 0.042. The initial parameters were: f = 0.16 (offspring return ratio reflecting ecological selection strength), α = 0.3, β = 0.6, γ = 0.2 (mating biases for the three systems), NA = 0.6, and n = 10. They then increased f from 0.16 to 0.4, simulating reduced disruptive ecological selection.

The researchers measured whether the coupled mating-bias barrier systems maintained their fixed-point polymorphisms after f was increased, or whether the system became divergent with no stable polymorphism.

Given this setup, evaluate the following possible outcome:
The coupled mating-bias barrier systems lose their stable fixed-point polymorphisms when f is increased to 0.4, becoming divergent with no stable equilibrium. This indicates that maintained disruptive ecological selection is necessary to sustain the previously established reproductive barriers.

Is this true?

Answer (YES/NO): YES